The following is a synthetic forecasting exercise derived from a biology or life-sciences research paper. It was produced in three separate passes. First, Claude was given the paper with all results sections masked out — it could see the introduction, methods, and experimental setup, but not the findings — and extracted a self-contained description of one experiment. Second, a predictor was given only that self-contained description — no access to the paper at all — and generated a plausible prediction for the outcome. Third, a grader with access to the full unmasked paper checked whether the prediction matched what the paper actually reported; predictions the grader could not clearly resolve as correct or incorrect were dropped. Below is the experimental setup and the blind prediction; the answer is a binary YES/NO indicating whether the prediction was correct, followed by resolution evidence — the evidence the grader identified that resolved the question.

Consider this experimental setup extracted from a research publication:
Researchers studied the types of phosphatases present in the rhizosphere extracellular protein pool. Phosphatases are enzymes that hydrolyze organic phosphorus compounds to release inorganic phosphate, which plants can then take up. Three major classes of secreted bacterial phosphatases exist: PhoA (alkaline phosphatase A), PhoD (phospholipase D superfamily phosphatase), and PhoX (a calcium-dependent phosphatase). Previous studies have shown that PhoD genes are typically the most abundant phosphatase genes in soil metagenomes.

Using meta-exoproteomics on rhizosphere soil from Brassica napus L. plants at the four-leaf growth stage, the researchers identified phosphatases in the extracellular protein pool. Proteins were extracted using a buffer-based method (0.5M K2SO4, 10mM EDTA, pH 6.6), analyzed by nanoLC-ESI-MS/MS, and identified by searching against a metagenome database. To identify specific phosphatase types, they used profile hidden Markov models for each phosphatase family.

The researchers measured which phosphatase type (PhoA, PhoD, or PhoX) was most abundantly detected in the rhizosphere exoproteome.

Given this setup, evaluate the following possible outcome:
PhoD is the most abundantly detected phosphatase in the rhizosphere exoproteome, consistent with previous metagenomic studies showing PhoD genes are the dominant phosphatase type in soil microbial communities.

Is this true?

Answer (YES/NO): NO